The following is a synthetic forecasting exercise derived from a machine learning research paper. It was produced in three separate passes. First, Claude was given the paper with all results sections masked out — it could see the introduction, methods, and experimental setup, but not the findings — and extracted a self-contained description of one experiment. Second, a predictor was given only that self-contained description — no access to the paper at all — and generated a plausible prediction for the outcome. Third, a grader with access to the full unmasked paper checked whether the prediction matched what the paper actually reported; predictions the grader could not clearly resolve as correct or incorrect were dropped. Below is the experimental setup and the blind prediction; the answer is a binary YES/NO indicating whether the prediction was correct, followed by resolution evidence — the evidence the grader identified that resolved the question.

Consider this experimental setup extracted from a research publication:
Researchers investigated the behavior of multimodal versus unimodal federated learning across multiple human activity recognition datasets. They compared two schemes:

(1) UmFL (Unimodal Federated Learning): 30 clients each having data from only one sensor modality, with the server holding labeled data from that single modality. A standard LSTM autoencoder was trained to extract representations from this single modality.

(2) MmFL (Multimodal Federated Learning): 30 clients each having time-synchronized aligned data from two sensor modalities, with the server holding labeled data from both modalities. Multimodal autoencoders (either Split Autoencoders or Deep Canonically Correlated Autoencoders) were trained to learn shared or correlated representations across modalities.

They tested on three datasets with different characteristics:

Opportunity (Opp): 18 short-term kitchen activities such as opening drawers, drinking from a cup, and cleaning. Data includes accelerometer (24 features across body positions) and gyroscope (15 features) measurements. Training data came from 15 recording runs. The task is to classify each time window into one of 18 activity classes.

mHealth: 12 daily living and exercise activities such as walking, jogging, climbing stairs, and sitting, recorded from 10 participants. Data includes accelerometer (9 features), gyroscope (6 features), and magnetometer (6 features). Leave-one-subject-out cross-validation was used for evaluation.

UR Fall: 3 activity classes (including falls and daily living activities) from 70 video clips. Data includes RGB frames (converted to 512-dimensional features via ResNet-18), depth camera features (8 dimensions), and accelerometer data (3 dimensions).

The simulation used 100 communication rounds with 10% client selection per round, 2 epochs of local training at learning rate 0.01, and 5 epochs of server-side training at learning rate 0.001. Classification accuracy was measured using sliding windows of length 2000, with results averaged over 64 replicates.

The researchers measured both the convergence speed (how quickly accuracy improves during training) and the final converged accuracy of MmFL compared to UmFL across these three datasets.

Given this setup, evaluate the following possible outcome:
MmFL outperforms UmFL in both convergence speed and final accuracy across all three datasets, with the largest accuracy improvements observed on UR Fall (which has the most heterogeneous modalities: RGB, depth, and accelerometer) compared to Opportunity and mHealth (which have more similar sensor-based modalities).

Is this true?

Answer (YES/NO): NO